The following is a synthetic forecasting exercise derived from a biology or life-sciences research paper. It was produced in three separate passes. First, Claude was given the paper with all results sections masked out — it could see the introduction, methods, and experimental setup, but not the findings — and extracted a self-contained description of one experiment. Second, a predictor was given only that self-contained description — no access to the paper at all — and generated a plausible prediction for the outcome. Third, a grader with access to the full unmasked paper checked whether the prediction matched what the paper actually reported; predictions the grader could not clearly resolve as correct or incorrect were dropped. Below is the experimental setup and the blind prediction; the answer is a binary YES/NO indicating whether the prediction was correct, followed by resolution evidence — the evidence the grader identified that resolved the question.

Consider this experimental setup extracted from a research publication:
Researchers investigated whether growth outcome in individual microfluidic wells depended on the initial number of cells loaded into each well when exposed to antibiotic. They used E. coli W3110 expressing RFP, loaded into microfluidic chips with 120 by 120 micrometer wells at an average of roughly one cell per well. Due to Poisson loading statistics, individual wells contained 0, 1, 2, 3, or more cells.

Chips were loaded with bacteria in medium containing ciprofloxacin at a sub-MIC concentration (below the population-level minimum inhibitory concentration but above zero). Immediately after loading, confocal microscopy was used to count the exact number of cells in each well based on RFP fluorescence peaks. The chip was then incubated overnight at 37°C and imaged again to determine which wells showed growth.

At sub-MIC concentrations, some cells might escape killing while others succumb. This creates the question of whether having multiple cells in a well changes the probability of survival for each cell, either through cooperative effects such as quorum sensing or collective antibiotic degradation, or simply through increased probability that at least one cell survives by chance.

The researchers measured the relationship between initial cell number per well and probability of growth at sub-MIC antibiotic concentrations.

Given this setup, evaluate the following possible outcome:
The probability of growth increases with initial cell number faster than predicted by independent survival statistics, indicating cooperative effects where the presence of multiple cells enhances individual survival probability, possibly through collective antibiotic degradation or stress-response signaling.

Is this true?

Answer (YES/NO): NO